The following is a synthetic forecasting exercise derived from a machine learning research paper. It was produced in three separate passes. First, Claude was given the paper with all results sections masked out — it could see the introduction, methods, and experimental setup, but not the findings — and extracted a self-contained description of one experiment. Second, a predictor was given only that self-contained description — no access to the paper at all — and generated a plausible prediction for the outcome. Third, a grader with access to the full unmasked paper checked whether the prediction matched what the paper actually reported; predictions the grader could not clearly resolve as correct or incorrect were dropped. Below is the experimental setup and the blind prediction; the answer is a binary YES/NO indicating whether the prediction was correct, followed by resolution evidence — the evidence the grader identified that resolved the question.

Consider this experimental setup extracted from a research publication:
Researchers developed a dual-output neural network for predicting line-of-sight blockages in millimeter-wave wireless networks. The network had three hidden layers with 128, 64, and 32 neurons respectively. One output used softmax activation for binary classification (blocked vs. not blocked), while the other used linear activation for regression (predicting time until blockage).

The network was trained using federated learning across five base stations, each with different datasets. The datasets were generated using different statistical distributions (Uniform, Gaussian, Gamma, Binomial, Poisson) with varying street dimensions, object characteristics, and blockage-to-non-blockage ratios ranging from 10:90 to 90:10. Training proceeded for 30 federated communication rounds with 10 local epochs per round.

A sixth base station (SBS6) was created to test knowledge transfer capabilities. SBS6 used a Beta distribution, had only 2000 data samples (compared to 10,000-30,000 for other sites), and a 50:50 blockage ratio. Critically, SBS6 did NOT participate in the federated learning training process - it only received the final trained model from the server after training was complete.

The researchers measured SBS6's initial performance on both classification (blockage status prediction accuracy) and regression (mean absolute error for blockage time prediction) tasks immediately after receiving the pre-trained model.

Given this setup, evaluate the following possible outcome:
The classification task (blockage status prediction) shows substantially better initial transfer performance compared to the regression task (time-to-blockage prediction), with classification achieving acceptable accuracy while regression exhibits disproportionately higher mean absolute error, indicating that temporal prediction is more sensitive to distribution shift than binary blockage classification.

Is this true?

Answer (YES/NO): YES